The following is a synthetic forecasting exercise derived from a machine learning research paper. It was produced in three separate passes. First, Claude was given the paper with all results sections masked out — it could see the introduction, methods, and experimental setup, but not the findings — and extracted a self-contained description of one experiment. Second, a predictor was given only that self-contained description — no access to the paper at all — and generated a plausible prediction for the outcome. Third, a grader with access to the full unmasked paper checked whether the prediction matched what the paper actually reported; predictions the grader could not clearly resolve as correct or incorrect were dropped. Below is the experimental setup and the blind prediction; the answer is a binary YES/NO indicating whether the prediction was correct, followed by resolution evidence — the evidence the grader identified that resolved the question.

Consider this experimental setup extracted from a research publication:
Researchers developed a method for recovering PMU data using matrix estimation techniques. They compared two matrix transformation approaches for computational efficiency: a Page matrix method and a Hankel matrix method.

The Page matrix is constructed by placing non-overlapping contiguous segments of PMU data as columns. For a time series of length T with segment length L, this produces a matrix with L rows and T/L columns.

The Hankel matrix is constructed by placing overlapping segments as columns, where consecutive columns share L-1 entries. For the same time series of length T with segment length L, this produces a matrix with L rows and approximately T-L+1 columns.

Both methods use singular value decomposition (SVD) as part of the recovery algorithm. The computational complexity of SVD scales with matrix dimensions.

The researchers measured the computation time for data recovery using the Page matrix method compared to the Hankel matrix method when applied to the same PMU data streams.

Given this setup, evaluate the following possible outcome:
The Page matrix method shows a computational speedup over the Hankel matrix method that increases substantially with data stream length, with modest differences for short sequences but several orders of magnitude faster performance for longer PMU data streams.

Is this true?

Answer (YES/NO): NO